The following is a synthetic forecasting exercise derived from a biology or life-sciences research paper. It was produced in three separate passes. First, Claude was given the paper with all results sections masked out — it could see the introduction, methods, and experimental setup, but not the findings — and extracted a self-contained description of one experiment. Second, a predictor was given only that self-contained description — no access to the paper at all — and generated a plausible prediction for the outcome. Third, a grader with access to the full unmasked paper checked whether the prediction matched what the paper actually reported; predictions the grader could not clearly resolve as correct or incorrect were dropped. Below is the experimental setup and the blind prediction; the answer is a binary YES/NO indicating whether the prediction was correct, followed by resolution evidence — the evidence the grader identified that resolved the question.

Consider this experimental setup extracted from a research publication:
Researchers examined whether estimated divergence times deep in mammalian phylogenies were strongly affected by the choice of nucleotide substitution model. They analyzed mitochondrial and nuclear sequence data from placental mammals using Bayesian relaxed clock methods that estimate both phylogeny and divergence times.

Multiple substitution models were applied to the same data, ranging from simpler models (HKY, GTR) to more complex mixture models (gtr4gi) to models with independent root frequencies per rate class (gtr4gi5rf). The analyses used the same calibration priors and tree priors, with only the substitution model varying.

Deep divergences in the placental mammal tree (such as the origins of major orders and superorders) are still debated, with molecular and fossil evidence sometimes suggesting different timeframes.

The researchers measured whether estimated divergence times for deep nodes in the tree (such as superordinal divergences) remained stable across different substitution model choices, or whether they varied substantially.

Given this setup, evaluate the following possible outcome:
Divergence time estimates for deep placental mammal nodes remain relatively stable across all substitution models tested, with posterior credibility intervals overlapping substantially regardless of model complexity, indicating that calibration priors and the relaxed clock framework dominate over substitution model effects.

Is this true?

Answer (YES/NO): NO